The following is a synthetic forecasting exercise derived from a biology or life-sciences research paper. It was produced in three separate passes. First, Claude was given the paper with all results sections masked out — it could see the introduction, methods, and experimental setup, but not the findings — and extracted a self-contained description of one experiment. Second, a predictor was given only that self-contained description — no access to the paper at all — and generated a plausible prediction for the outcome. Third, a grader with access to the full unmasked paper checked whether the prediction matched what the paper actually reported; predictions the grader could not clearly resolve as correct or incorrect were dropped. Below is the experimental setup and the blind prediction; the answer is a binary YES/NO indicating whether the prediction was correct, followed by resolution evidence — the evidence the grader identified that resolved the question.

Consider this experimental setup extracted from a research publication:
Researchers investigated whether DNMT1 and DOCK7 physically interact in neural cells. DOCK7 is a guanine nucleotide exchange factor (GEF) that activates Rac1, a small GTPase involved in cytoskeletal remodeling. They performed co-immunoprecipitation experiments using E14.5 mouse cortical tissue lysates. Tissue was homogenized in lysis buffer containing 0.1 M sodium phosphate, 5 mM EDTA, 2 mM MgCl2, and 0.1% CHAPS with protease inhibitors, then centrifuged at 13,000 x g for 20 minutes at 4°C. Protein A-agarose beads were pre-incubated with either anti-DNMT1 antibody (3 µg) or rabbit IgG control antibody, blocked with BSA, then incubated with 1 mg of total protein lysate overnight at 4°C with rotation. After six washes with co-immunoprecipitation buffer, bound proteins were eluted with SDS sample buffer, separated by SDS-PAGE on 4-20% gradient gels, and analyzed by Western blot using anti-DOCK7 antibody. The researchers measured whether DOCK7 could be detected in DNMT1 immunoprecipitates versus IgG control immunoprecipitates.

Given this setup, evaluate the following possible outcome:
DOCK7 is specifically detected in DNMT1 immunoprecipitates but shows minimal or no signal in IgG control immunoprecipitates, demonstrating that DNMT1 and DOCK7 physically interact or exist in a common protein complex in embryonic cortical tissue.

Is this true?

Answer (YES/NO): YES